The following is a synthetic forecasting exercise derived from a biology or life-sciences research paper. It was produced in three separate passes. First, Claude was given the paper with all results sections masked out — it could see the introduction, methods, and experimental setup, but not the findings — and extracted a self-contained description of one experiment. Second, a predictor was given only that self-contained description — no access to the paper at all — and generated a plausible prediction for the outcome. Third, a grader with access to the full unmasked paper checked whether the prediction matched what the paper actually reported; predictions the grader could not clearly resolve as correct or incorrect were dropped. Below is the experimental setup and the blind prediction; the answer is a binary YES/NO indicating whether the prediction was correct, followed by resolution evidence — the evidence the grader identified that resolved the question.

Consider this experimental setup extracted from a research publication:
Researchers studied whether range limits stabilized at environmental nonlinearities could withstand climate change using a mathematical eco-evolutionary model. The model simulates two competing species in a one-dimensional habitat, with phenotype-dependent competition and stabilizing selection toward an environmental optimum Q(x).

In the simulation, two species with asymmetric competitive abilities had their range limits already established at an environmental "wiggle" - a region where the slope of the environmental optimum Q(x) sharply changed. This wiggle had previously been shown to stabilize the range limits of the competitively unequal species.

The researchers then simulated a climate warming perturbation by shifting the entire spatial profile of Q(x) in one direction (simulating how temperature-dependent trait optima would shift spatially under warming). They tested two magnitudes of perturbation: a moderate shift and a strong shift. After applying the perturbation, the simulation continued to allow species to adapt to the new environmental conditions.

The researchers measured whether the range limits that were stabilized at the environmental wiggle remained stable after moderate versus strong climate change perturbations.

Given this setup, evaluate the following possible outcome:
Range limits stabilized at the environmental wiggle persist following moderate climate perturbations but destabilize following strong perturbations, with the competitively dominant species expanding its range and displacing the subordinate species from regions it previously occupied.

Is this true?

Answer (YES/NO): YES